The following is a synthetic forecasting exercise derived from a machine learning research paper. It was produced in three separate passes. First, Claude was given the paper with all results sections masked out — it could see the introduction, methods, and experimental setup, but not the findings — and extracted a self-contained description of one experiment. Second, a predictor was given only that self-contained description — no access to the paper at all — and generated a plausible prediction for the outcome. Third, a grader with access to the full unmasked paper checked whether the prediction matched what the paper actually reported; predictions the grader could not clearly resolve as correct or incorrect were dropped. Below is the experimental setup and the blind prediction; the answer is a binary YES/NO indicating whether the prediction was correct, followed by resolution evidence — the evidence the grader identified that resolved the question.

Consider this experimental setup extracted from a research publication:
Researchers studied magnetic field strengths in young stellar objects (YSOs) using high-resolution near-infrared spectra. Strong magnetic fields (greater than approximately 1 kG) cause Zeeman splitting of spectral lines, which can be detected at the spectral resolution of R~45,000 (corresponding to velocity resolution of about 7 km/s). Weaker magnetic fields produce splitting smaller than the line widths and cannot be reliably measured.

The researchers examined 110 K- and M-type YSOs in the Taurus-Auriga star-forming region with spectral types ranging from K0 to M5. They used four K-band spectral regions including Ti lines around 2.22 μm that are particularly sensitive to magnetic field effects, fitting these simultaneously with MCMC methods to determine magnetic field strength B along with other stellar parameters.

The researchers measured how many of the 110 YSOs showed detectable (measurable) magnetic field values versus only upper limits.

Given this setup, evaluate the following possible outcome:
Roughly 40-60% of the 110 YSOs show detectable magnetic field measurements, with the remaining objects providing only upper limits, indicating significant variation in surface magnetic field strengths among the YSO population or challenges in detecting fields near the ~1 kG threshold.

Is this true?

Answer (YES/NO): NO